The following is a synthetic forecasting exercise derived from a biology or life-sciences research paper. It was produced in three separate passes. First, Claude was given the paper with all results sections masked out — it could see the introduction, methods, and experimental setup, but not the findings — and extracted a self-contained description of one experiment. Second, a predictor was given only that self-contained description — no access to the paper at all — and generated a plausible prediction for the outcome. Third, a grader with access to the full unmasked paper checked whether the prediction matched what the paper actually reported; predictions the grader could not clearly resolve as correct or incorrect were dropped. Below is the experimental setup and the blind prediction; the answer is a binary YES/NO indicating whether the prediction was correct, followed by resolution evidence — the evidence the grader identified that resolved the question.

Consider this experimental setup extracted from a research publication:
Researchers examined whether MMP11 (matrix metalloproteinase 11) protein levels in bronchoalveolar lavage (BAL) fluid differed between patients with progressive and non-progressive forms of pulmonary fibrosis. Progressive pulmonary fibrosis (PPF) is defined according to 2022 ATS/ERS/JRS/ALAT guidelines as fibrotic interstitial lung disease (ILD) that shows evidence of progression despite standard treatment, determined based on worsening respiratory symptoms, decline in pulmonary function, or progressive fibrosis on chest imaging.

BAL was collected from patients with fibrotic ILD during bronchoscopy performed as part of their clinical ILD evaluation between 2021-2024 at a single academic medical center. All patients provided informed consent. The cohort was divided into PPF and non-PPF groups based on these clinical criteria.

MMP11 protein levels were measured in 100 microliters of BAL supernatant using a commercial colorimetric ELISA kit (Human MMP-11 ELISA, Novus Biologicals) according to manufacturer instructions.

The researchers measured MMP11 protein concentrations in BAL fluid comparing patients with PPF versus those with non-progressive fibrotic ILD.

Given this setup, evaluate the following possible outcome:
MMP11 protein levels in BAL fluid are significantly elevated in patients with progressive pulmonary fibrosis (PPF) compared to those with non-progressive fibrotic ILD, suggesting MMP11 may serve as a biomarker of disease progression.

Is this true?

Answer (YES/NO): YES